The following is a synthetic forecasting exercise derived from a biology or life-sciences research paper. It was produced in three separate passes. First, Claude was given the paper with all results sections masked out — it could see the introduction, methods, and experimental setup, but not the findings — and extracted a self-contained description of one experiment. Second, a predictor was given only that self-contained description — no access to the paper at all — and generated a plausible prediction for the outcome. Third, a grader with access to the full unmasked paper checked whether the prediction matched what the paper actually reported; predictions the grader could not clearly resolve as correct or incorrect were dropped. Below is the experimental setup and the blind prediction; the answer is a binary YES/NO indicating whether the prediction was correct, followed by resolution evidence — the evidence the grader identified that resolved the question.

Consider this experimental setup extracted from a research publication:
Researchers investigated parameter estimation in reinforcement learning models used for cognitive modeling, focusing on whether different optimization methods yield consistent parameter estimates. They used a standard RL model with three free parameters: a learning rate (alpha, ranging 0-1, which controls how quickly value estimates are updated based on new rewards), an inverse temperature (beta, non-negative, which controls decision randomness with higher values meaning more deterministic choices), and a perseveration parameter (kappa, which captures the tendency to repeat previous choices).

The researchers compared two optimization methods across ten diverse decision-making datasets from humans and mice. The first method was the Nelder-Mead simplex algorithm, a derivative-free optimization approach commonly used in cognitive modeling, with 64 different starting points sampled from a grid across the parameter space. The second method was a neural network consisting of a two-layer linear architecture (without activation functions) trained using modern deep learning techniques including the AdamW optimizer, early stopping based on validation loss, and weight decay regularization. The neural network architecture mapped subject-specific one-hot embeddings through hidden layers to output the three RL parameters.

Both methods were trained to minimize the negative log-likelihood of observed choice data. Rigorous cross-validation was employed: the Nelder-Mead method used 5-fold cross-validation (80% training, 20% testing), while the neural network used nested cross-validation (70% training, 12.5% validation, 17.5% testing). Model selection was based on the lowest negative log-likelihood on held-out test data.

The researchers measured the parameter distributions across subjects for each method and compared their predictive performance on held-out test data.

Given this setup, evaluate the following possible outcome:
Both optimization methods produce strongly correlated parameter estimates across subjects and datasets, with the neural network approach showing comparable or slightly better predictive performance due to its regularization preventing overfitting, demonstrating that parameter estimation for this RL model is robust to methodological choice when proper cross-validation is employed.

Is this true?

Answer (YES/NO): NO